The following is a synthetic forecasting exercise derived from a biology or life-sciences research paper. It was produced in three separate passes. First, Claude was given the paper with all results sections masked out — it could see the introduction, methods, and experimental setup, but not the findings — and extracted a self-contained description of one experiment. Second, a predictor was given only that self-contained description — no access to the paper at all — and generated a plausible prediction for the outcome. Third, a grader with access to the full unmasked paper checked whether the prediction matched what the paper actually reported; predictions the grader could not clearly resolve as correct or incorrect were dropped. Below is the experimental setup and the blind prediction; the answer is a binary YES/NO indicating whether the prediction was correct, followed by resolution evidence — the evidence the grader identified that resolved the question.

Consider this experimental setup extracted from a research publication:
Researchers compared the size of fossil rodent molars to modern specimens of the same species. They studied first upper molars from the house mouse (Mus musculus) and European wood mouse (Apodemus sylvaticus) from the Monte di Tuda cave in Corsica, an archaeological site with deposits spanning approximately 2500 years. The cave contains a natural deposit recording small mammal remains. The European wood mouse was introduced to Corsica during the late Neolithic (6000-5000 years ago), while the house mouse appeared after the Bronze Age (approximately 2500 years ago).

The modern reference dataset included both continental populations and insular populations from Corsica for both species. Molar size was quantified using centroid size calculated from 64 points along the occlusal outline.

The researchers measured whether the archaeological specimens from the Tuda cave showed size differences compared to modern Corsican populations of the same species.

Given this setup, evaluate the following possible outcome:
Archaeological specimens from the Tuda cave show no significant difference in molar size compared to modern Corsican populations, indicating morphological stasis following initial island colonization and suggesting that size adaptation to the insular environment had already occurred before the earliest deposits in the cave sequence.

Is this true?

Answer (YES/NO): NO